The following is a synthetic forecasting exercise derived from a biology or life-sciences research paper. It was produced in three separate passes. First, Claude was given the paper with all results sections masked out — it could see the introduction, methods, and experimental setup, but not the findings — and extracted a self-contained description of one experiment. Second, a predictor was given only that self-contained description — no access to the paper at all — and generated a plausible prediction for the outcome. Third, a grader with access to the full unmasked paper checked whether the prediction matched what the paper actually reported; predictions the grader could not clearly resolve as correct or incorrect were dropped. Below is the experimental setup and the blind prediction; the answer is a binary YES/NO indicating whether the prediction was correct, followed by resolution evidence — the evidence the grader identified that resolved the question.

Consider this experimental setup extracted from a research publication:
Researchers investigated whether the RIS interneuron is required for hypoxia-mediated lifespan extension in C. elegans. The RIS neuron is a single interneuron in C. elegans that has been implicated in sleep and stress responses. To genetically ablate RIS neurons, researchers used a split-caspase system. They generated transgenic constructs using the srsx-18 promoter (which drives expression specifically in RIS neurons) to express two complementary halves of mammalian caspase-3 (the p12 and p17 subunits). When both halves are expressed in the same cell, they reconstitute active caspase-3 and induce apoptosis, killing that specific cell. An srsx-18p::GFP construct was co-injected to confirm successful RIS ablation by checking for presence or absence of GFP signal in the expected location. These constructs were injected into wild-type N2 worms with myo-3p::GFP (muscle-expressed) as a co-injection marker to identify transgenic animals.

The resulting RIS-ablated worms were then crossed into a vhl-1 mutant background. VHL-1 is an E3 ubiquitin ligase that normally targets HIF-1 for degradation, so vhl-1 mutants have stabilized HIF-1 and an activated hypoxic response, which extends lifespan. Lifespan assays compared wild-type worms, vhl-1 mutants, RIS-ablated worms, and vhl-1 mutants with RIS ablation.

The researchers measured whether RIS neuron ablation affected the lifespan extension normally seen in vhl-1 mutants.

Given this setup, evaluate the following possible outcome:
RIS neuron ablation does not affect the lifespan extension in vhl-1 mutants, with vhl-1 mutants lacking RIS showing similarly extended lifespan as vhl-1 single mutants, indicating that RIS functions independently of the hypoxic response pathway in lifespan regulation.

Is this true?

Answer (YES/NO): NO